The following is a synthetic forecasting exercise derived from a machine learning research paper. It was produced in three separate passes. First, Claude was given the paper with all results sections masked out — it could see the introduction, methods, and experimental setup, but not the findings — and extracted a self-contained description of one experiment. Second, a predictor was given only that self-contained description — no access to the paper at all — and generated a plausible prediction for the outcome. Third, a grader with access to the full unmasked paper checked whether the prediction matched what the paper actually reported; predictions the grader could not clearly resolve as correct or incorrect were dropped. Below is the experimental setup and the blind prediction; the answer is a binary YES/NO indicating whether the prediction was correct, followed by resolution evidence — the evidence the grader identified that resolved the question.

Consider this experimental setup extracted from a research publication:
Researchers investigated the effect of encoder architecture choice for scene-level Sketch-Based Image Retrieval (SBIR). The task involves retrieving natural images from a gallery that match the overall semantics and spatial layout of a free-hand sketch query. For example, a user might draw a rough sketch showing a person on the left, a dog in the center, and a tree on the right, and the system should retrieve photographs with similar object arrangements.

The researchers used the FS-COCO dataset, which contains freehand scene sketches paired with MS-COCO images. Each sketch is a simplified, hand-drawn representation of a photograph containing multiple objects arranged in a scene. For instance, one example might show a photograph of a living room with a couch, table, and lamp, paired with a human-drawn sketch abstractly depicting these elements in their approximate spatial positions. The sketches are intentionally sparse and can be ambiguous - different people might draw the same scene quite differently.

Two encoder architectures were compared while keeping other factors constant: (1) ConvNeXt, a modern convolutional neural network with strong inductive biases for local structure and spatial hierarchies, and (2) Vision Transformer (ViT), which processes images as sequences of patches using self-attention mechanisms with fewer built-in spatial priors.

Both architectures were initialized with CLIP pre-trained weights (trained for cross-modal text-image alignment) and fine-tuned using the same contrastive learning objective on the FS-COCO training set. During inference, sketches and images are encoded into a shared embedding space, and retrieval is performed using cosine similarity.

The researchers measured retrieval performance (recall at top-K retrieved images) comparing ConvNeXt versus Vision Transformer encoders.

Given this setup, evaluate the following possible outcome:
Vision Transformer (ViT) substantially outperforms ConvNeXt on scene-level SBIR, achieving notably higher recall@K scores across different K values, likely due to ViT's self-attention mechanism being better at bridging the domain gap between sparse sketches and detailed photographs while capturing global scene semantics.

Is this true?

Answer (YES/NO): NO